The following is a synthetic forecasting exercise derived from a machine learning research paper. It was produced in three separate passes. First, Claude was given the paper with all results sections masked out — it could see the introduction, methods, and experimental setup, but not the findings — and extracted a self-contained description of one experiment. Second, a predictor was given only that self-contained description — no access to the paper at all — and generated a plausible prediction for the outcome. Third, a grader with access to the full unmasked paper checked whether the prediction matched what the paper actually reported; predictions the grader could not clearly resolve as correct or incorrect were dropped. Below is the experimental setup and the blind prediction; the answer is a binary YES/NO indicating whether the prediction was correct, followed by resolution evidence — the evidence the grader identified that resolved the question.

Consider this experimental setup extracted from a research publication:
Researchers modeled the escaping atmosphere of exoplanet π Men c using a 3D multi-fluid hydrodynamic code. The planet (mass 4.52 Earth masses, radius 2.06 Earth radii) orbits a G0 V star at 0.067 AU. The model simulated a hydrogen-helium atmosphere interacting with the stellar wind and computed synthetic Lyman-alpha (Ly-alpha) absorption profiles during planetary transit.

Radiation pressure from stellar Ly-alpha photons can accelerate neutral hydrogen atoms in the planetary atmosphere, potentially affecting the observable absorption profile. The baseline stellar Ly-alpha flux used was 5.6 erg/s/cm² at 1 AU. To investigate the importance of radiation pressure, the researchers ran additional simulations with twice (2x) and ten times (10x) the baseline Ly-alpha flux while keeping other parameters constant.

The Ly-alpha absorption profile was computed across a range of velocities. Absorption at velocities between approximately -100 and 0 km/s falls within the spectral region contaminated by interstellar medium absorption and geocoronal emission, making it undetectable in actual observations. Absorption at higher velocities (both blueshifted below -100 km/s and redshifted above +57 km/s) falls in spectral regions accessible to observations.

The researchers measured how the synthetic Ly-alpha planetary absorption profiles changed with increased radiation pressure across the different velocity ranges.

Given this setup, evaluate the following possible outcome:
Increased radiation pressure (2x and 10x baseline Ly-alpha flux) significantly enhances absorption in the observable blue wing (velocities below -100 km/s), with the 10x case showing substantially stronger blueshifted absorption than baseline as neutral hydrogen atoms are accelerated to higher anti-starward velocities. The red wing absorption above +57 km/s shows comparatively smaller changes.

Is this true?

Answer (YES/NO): NO